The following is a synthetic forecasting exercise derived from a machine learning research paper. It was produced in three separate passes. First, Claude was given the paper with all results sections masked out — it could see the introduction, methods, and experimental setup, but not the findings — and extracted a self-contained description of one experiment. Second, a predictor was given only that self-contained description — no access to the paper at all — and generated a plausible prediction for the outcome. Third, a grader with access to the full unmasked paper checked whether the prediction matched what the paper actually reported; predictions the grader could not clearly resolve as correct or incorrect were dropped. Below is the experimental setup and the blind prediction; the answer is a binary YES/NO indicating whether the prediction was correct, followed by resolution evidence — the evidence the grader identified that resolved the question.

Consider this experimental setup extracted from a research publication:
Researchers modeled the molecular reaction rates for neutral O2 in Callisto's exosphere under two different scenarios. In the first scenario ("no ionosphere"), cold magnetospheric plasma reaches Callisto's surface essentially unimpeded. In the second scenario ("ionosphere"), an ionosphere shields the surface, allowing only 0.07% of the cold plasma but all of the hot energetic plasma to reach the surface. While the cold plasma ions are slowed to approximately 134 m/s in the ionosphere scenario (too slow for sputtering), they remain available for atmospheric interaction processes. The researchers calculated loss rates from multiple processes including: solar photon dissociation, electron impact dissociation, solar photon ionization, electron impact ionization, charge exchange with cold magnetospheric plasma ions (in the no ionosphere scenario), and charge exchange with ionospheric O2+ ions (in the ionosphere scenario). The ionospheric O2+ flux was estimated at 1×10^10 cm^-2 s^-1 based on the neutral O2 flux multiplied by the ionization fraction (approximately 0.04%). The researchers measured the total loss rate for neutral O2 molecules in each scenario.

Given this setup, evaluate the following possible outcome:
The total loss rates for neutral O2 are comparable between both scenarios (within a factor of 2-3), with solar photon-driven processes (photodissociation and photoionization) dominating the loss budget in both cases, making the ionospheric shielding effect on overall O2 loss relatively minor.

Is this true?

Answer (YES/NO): NO